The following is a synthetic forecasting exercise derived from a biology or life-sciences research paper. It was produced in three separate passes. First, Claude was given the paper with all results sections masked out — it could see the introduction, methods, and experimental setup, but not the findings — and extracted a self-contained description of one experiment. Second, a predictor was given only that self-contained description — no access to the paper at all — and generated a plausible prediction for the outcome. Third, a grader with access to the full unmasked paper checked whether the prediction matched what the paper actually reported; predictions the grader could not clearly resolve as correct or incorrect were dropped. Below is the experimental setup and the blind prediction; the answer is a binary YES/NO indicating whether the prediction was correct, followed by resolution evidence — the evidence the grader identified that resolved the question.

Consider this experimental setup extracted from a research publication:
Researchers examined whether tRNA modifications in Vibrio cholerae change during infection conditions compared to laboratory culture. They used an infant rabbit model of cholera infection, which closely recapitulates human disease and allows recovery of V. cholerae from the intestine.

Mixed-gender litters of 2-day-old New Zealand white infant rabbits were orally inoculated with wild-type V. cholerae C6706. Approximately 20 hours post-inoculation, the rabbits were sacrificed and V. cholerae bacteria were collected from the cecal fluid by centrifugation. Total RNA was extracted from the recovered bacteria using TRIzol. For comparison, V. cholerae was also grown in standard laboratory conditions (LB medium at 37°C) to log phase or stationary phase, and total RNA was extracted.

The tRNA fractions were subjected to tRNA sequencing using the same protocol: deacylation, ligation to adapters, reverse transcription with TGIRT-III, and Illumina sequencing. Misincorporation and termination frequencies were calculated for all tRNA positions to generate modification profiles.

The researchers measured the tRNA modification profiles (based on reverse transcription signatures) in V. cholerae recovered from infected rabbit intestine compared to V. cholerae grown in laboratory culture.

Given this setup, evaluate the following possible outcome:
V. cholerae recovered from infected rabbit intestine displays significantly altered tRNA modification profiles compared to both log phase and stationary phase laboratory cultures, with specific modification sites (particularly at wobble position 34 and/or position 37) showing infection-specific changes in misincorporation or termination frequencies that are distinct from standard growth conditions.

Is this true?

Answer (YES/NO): NO